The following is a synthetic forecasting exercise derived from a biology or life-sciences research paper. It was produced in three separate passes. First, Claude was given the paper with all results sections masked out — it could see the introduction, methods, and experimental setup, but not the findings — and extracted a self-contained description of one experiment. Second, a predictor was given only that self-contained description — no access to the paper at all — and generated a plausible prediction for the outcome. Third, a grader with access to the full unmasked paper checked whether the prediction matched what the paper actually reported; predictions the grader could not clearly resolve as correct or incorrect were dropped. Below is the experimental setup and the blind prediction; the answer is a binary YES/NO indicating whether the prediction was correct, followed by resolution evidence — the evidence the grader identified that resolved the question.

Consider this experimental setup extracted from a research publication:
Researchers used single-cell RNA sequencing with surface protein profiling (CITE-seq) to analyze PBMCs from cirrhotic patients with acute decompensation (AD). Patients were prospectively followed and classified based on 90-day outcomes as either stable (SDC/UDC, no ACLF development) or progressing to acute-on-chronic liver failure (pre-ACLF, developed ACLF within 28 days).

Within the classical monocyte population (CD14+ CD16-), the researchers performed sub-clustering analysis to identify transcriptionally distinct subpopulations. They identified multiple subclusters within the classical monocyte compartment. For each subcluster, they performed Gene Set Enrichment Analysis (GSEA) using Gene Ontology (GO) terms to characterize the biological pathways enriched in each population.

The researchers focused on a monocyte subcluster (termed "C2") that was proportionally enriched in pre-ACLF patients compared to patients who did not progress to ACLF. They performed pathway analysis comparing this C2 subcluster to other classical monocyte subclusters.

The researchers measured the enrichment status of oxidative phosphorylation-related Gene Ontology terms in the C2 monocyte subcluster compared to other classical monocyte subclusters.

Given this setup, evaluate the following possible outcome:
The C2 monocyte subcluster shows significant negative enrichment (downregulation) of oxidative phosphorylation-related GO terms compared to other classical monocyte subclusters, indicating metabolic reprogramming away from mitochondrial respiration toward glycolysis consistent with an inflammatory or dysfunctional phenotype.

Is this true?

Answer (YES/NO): YES